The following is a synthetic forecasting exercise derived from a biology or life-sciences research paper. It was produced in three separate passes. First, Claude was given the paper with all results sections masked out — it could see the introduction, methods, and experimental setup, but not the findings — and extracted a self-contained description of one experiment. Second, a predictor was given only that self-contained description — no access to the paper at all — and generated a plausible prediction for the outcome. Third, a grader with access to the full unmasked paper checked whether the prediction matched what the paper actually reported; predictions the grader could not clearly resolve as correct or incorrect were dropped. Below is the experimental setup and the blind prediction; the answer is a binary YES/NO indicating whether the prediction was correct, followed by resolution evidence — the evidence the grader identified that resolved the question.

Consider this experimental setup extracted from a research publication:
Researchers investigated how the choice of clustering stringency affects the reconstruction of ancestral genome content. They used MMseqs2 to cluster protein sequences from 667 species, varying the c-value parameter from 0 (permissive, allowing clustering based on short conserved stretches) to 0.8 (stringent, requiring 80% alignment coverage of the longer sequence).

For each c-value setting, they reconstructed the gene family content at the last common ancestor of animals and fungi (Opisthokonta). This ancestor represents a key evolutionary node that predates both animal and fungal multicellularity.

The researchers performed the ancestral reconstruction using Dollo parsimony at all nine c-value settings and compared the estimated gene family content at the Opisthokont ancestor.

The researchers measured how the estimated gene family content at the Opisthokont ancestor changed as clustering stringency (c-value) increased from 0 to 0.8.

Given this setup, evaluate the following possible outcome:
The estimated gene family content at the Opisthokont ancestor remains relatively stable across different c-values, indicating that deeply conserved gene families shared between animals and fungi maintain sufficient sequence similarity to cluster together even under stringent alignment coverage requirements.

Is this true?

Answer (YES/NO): NO